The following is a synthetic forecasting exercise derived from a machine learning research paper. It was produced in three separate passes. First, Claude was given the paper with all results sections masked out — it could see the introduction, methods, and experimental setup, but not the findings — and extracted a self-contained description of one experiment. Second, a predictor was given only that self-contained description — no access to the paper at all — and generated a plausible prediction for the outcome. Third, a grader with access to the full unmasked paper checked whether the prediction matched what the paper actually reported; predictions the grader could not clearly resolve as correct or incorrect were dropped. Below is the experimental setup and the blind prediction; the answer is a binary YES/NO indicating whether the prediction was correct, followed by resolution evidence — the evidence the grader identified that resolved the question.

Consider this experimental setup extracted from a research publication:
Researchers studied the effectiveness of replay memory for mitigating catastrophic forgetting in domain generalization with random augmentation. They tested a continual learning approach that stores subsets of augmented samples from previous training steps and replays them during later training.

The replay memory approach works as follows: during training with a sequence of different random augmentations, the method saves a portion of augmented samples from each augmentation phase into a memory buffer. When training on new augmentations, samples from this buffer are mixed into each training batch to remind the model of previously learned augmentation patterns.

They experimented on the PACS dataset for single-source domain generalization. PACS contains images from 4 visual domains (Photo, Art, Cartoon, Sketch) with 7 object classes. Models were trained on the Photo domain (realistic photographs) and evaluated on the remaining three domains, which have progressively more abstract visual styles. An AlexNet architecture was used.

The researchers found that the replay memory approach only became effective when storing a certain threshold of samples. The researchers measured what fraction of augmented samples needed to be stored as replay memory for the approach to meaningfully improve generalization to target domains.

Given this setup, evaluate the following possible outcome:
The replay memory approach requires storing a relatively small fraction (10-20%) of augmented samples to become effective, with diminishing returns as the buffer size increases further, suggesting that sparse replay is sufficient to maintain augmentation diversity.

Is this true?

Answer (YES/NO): NO